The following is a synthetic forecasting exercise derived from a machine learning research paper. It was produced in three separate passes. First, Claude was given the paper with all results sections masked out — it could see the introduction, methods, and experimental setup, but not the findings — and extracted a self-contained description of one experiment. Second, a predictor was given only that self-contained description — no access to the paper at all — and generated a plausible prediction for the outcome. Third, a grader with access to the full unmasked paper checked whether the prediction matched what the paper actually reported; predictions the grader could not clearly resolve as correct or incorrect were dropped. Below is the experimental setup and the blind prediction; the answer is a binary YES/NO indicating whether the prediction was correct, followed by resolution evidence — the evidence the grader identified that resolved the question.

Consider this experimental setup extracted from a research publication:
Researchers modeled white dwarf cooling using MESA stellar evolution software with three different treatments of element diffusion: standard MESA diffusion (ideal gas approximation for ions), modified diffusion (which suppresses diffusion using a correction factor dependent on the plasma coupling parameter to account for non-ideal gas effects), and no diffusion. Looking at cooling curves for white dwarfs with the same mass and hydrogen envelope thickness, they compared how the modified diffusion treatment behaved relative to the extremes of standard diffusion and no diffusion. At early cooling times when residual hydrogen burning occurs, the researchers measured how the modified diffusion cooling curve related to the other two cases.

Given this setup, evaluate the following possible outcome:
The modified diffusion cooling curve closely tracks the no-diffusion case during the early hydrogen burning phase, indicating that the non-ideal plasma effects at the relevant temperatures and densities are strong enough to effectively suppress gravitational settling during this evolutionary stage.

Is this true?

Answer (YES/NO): YES